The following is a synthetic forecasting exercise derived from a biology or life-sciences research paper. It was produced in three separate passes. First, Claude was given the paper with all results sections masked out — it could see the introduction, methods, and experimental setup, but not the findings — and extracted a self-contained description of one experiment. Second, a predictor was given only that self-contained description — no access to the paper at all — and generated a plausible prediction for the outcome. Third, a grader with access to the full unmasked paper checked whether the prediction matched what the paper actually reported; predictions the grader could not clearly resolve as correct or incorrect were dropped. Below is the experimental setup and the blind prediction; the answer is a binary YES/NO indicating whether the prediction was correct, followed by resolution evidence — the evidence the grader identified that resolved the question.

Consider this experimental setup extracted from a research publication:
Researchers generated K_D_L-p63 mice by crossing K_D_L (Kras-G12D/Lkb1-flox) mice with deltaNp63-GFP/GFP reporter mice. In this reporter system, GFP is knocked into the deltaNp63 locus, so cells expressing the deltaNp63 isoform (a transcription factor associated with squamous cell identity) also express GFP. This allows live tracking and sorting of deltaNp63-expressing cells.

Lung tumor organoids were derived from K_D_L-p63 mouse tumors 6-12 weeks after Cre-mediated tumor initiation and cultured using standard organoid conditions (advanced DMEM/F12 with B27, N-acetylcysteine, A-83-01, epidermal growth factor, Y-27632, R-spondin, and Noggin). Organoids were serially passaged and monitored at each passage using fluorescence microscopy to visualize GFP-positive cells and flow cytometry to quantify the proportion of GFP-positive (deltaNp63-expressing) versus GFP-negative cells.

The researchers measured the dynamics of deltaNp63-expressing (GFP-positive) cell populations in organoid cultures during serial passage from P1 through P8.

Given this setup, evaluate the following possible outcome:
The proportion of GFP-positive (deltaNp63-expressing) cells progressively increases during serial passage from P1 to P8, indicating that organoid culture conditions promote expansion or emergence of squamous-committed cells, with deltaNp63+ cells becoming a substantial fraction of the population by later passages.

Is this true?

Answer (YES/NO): YES